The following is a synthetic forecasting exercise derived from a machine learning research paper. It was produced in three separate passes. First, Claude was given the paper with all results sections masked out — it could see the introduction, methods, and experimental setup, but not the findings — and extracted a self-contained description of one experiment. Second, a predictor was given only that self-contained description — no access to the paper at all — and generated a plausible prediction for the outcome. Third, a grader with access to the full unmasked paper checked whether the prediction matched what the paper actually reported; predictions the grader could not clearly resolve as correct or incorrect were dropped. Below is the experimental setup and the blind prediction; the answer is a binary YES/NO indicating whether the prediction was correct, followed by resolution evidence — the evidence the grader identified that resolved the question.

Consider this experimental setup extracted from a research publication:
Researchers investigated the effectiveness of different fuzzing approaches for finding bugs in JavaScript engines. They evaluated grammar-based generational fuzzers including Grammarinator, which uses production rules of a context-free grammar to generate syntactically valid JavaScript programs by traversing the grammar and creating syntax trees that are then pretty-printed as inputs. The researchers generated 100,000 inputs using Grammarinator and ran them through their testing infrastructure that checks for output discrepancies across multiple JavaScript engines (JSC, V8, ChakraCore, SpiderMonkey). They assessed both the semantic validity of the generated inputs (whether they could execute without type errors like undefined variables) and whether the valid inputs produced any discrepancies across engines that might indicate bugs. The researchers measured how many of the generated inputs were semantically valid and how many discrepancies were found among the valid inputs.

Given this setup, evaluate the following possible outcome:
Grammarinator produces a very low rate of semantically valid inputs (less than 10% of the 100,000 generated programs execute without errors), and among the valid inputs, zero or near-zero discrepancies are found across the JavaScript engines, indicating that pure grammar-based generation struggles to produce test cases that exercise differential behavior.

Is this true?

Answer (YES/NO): YES